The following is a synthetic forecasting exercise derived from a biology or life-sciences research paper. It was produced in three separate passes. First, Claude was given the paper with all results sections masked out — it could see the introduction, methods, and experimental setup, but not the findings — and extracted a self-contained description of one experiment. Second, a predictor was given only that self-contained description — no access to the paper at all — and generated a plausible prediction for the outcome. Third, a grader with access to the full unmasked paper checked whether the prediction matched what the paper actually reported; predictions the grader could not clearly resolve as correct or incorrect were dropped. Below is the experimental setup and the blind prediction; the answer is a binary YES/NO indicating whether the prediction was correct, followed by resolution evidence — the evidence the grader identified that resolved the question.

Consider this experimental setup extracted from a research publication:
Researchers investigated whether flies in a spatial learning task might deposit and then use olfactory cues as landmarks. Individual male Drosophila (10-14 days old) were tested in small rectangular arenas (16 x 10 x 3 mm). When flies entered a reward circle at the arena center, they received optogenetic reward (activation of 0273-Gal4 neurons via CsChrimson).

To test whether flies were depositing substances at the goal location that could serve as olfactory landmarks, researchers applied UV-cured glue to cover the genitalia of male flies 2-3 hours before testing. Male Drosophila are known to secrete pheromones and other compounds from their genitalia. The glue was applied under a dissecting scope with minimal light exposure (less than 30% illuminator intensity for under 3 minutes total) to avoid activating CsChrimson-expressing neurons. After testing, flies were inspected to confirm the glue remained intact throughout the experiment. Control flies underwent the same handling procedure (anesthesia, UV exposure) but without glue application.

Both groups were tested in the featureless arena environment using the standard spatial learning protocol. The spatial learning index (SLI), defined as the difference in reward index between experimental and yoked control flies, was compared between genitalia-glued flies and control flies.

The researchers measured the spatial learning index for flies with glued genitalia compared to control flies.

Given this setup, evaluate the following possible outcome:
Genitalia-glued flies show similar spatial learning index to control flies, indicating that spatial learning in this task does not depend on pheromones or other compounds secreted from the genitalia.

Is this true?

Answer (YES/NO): NO